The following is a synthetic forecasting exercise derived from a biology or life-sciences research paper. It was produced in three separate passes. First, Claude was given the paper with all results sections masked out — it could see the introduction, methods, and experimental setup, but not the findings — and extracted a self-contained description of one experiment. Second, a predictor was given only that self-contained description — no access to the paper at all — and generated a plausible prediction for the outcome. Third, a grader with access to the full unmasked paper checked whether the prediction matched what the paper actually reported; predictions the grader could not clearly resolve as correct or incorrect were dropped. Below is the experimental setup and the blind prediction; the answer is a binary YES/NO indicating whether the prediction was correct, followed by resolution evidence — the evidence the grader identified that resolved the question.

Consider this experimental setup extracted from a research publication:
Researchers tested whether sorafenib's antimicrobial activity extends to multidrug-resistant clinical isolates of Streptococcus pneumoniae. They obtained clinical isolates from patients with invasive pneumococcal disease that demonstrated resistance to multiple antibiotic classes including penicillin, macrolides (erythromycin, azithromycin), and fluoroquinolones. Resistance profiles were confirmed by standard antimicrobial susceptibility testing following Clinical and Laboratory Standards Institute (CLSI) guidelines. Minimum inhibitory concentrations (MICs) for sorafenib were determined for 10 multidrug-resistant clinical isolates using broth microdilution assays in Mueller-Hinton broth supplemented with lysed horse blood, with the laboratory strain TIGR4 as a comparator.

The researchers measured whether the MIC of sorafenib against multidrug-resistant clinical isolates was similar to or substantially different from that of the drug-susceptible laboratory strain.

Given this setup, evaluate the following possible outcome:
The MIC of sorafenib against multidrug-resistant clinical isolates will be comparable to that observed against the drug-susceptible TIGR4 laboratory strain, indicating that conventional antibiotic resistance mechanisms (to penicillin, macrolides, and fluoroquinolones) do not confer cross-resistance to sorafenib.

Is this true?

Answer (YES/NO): YES